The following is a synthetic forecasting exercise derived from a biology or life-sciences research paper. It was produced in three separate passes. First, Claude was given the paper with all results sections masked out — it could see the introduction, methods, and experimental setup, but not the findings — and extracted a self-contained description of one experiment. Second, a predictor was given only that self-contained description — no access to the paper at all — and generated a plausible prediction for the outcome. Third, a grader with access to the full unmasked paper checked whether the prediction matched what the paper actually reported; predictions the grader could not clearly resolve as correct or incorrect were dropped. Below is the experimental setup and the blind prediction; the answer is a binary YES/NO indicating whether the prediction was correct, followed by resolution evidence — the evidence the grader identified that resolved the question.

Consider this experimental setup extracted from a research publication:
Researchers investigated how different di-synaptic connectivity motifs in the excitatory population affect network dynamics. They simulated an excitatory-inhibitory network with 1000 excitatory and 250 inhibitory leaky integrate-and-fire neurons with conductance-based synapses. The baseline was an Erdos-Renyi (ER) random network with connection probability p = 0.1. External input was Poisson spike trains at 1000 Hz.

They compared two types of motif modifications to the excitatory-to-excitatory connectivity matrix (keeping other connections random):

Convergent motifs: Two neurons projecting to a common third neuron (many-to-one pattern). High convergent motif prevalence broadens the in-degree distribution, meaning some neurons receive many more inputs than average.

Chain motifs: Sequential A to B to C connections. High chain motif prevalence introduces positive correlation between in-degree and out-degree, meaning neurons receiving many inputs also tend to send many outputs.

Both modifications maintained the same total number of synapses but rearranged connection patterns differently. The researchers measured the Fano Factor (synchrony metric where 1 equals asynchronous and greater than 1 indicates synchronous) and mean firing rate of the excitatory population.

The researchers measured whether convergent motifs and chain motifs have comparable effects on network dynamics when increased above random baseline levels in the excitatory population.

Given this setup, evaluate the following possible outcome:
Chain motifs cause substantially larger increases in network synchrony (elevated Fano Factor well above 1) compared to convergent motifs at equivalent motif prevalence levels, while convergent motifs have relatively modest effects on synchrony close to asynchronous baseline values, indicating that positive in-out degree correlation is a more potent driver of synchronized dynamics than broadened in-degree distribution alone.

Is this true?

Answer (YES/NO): NO